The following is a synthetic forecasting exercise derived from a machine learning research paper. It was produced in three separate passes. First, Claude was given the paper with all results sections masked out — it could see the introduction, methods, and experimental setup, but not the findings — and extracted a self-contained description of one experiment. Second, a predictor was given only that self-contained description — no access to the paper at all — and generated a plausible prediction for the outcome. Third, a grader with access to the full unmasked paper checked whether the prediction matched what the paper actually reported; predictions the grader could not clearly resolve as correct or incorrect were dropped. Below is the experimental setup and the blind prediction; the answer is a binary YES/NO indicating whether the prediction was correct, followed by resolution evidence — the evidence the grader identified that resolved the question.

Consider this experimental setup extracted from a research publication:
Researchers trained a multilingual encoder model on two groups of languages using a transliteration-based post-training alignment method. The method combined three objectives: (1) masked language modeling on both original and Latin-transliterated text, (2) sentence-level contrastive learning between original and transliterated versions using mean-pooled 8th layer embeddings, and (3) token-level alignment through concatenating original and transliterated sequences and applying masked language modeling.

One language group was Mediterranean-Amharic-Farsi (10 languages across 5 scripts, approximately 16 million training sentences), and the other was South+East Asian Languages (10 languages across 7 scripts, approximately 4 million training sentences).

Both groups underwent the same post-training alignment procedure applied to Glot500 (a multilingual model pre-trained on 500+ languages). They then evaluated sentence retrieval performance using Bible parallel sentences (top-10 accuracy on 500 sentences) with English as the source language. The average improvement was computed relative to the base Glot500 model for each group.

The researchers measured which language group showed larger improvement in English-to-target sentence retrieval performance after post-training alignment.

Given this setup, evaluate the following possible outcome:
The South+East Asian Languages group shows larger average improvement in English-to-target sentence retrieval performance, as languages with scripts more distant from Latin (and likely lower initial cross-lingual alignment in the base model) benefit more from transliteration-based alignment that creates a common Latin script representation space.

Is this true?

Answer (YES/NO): NO